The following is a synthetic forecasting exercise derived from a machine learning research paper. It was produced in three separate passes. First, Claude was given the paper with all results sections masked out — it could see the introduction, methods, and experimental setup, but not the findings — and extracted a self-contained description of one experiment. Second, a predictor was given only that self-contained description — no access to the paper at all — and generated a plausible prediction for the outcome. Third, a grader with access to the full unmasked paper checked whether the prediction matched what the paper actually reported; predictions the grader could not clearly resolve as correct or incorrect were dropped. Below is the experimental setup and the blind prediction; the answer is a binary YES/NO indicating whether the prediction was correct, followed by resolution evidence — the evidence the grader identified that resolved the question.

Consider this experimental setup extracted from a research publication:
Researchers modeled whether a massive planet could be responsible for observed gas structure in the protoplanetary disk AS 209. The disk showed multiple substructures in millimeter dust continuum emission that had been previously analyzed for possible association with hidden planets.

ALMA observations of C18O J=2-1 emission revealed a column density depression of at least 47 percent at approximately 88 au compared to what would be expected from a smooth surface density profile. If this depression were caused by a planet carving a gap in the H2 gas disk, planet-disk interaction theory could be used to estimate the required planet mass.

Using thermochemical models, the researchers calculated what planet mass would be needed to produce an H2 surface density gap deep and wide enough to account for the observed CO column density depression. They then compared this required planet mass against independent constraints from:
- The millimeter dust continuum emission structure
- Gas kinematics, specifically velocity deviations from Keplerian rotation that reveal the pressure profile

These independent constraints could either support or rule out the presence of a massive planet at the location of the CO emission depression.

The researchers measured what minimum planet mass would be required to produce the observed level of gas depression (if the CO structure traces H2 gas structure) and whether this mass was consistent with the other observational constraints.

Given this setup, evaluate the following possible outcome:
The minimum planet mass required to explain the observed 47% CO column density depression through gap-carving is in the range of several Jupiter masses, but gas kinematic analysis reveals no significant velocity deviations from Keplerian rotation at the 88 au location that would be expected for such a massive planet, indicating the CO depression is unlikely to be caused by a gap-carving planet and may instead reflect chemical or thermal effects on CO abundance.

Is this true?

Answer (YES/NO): NO